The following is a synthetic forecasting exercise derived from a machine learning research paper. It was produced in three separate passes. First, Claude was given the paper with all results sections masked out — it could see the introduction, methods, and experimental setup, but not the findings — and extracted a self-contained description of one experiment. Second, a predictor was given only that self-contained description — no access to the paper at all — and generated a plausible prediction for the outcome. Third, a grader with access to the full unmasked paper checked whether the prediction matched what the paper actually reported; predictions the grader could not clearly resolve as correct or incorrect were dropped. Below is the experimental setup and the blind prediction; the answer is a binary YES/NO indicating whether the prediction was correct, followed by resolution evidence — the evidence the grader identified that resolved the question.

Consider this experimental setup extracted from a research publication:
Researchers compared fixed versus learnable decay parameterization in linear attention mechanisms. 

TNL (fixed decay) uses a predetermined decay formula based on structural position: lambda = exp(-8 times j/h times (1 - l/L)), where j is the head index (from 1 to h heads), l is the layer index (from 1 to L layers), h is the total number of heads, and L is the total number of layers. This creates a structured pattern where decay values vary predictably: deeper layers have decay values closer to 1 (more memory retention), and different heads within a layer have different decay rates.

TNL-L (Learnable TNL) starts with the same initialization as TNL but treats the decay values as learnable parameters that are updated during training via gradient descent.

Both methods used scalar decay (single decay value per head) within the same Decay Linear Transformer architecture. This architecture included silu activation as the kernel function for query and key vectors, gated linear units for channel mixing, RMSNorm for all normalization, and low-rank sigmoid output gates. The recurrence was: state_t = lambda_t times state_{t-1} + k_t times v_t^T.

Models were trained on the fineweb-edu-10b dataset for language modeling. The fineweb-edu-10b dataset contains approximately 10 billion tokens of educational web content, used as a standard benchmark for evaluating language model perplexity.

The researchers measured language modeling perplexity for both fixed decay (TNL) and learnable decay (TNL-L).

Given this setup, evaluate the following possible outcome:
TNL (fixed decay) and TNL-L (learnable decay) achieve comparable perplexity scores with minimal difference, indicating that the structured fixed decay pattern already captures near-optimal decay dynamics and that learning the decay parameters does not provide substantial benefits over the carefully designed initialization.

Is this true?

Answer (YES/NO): NO